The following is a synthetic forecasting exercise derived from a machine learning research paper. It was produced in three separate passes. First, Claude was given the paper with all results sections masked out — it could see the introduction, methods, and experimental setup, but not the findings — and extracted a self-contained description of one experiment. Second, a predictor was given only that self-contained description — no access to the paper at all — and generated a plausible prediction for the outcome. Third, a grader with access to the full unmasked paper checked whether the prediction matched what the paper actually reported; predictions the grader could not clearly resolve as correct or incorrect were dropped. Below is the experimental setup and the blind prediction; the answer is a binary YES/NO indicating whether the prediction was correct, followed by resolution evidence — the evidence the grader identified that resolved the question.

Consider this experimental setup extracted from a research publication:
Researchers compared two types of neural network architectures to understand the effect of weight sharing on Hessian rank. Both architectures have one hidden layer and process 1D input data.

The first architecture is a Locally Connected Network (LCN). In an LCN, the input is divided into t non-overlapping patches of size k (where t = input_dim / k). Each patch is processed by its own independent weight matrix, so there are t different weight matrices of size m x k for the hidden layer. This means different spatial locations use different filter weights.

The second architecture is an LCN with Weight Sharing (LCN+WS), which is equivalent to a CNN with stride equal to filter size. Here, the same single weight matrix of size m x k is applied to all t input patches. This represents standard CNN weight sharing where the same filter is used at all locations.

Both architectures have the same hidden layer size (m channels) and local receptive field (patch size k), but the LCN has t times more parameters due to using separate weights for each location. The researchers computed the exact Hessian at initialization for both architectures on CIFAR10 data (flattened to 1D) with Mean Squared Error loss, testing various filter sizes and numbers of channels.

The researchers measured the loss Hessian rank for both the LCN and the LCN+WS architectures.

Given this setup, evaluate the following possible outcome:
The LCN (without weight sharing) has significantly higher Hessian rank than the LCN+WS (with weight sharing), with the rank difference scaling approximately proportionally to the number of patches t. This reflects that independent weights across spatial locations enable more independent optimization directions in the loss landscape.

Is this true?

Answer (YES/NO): NO